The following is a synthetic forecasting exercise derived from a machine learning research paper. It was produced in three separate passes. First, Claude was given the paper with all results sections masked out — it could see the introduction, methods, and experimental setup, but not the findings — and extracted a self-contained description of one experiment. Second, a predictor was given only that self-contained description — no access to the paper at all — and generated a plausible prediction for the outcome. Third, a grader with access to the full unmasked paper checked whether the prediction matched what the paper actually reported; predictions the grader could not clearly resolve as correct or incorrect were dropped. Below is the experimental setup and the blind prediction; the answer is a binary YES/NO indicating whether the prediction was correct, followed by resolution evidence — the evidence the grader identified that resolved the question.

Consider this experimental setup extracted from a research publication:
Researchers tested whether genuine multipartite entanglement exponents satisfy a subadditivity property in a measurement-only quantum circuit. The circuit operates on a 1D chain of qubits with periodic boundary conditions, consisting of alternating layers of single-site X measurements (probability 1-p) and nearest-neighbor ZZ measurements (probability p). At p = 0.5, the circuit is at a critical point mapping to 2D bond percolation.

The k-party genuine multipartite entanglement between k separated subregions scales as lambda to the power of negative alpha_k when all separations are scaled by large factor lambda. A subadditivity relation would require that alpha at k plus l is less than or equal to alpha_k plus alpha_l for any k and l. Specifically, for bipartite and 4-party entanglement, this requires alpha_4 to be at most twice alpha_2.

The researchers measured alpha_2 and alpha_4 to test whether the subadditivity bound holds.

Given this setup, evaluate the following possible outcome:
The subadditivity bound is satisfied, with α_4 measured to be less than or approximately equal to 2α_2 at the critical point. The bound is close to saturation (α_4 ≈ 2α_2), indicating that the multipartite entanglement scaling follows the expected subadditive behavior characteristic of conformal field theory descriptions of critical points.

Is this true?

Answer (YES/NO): YES